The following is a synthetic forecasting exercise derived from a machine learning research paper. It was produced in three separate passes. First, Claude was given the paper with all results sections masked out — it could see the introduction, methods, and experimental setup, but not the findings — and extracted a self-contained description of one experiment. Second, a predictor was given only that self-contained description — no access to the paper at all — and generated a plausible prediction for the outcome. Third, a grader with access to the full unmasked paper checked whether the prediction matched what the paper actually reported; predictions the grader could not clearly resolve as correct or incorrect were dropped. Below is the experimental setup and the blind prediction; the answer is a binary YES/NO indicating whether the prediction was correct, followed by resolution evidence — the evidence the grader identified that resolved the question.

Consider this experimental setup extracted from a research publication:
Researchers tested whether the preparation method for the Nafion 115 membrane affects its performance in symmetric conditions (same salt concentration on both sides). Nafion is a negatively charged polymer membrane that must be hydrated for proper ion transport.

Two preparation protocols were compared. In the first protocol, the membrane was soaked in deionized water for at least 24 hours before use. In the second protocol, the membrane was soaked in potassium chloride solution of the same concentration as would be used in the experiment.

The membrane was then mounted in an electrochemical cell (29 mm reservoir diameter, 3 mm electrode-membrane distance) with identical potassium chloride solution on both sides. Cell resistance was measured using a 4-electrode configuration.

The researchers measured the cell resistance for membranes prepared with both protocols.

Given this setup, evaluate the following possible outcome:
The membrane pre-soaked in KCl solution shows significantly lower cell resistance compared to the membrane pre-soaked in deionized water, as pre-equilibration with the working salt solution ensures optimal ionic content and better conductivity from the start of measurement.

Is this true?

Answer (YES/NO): NO